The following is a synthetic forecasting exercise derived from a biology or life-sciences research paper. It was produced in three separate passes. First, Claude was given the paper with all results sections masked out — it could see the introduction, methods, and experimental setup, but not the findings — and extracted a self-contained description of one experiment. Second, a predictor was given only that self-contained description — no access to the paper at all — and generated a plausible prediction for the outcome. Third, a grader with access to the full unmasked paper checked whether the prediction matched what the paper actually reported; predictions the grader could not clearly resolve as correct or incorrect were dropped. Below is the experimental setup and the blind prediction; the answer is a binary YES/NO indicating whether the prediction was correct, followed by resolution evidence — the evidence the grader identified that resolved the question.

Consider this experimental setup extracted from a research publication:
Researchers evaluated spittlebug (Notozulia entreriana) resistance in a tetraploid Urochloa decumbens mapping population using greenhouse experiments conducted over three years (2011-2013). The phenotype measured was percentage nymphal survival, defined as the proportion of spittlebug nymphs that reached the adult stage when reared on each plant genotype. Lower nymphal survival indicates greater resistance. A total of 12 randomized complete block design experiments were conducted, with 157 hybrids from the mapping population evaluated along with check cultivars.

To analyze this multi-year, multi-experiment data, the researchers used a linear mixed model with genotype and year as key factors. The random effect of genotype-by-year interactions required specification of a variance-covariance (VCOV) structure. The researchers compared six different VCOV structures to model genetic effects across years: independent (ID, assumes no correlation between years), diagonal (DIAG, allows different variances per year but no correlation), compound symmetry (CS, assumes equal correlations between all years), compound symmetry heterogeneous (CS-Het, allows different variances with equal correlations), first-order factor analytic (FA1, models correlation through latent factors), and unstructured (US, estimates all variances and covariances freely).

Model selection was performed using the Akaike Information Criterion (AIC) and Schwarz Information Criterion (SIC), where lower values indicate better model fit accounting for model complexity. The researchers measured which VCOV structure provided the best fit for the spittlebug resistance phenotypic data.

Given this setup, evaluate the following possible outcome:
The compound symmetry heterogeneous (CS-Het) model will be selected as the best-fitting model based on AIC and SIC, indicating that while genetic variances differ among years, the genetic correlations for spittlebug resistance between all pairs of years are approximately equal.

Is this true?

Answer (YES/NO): NO